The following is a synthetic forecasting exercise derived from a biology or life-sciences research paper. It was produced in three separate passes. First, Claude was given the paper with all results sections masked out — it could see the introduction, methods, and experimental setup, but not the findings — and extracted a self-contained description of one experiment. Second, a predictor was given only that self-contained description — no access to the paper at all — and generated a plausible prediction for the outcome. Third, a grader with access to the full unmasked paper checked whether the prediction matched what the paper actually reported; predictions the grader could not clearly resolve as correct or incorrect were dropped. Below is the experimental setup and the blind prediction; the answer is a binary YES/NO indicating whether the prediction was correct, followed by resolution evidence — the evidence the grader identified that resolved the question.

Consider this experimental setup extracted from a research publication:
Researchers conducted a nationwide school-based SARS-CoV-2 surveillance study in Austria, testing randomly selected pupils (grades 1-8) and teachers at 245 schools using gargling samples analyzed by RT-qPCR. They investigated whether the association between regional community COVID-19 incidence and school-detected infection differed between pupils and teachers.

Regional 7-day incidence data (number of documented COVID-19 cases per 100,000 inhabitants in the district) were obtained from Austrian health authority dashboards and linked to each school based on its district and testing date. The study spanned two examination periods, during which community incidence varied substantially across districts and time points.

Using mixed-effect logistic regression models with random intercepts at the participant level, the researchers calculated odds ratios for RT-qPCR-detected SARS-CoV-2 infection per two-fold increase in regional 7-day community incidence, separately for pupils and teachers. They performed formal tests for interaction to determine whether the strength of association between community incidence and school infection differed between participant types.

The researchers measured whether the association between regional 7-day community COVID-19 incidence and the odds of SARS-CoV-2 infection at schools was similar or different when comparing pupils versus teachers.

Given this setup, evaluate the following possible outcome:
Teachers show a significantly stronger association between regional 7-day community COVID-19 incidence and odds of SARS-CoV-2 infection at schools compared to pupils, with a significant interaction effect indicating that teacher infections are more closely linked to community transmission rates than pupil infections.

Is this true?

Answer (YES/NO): NO